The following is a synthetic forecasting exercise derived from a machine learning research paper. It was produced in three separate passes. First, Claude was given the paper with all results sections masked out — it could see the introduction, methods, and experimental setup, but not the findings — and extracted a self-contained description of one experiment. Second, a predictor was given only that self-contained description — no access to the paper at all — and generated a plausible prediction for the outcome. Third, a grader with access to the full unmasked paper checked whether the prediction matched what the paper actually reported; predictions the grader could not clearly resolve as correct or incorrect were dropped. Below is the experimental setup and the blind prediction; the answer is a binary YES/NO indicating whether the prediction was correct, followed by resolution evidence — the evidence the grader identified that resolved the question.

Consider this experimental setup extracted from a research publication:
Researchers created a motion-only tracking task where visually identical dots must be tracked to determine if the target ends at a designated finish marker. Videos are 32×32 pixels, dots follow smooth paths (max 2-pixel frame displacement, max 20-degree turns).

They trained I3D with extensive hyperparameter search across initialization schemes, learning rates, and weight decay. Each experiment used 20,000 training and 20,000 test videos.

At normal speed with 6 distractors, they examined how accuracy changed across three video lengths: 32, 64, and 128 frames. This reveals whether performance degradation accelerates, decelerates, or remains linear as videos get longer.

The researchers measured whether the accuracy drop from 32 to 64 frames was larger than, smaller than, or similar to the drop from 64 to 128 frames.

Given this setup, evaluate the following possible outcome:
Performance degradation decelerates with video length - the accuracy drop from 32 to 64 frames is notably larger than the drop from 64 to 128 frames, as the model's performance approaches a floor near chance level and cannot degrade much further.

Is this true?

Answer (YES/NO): YES